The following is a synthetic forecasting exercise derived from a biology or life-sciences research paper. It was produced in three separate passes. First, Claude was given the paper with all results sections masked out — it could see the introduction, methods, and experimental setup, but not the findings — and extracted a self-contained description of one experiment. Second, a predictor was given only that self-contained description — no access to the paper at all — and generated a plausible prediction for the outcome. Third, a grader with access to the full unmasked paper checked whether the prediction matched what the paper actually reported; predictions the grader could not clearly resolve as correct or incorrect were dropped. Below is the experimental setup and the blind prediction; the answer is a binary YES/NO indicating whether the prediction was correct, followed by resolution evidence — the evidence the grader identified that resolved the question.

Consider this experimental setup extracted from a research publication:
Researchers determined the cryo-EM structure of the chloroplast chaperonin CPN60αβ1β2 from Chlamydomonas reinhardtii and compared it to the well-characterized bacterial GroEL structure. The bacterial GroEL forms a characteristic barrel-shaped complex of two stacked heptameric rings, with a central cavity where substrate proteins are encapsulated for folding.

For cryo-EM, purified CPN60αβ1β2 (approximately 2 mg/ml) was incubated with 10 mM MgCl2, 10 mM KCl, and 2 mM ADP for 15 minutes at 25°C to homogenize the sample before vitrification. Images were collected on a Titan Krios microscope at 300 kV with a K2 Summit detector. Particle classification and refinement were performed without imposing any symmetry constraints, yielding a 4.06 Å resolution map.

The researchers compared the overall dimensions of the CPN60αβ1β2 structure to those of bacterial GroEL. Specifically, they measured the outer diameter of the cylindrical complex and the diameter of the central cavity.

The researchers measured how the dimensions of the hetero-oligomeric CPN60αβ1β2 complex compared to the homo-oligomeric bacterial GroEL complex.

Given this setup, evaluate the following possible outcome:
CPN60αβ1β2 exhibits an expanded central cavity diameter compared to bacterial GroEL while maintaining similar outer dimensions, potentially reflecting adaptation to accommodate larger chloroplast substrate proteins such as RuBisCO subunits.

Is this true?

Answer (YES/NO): NO